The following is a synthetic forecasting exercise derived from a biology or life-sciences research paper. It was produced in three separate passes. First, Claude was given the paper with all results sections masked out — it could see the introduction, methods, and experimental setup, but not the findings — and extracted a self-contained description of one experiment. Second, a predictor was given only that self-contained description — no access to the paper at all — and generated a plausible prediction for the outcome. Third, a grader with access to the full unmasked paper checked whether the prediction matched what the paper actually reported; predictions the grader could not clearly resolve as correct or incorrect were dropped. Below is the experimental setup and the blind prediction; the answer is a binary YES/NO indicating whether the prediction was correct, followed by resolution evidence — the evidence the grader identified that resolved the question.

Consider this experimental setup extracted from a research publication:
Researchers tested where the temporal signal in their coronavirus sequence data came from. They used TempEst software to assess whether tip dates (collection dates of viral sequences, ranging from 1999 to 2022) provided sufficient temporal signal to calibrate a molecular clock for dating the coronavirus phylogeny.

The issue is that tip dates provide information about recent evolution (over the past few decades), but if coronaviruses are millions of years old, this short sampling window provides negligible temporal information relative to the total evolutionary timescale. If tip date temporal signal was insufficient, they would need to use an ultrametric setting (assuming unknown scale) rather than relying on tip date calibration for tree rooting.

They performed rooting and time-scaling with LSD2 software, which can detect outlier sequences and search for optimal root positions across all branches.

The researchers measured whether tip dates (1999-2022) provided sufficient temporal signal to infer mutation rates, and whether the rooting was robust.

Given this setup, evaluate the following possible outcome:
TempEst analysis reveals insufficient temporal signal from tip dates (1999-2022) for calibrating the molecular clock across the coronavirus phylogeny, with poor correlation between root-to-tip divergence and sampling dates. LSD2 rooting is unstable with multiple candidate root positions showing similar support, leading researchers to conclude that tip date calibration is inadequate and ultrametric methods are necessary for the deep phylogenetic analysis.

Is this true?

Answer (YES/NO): NO